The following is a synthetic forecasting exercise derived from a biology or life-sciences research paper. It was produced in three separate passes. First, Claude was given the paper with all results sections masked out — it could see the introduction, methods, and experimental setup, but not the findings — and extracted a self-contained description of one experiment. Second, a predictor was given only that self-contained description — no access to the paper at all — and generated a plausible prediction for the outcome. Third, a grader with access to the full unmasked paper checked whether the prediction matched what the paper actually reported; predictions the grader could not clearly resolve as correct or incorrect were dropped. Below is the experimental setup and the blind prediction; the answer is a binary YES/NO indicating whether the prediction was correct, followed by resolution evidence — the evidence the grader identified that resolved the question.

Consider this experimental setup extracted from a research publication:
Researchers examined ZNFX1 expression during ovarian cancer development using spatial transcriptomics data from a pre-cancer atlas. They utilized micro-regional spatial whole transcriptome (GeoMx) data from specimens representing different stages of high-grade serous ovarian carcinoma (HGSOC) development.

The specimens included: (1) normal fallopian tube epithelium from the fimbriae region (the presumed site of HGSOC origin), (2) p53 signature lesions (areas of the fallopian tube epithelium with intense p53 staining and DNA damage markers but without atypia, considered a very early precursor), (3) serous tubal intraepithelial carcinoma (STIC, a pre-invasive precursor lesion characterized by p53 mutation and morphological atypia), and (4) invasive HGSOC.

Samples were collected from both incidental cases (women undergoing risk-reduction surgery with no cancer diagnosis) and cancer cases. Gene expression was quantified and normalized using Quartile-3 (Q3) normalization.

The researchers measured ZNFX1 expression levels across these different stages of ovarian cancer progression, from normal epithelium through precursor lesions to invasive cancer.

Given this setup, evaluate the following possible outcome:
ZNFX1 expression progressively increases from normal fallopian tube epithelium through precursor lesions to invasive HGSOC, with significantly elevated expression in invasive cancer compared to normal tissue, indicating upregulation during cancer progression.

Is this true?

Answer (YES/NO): YES